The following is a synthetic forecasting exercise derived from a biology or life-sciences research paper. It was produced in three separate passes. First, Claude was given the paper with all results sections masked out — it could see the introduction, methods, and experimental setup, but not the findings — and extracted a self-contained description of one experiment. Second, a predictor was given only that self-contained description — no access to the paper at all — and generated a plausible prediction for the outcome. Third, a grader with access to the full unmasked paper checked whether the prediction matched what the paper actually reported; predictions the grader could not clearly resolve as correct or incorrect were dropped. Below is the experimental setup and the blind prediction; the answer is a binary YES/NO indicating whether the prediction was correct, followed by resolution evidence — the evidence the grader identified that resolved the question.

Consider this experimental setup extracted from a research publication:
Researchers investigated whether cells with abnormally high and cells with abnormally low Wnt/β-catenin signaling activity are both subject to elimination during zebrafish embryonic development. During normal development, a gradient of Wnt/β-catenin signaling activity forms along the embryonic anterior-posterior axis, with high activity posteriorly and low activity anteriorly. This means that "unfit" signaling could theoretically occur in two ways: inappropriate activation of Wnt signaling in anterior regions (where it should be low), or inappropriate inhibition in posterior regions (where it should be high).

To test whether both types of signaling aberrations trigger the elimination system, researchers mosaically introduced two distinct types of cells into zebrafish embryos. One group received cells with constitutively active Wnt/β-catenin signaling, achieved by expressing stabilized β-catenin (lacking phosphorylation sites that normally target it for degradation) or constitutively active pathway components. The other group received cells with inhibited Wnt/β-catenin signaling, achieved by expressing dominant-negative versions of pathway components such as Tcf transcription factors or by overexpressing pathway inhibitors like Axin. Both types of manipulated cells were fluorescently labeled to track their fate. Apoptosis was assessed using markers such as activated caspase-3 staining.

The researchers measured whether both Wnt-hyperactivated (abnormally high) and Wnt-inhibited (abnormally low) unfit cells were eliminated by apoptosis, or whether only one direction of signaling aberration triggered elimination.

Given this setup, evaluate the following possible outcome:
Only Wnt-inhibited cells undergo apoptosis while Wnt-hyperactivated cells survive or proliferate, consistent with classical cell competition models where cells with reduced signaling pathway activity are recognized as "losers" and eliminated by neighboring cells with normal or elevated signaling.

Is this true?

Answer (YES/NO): NO